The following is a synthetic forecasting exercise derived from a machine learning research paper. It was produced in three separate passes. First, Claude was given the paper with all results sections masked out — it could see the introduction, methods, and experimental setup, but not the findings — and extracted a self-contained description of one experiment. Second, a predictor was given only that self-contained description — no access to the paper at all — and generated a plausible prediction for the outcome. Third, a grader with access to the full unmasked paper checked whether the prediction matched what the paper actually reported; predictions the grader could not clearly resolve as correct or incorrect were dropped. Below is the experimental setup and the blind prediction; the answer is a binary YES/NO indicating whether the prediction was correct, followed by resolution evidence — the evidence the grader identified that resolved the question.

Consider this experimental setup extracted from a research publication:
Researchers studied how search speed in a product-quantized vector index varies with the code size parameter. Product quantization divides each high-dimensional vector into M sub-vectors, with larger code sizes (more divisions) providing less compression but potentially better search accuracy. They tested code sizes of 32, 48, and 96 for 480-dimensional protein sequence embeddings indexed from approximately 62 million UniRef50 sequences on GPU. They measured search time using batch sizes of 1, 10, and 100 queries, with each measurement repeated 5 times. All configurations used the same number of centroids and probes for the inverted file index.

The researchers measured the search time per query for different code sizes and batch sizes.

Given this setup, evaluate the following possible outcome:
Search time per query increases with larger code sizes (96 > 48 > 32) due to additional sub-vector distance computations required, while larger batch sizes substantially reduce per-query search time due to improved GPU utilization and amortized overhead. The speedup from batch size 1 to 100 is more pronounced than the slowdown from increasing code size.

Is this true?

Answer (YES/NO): NO